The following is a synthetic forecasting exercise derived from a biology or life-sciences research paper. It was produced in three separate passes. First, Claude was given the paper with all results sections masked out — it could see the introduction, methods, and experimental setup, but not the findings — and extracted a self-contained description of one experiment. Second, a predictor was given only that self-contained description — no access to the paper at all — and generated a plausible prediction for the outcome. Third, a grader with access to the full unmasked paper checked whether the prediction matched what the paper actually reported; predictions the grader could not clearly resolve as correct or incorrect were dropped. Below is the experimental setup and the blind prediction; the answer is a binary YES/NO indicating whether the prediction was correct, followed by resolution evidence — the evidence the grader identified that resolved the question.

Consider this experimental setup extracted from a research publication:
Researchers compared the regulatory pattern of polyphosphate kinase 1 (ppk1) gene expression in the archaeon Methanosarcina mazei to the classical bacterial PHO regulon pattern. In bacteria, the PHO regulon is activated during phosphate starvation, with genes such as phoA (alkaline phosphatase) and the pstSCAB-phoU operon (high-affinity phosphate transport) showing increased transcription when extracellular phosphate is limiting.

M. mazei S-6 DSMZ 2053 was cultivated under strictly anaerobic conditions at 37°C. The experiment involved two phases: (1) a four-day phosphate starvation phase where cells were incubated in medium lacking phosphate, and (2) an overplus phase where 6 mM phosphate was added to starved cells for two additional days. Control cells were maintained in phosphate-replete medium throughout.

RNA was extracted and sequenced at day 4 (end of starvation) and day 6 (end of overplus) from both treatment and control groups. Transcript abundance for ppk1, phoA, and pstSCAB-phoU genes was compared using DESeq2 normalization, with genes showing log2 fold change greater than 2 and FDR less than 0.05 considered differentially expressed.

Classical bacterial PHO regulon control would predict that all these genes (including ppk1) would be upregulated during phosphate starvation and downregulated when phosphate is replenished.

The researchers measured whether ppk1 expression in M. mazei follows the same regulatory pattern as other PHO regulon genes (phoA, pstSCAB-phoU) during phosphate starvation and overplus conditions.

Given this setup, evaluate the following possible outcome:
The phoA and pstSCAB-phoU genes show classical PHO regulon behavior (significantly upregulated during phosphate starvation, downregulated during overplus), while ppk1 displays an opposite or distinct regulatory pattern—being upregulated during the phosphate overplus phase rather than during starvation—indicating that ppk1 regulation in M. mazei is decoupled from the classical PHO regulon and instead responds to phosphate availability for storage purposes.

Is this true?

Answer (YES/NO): YES